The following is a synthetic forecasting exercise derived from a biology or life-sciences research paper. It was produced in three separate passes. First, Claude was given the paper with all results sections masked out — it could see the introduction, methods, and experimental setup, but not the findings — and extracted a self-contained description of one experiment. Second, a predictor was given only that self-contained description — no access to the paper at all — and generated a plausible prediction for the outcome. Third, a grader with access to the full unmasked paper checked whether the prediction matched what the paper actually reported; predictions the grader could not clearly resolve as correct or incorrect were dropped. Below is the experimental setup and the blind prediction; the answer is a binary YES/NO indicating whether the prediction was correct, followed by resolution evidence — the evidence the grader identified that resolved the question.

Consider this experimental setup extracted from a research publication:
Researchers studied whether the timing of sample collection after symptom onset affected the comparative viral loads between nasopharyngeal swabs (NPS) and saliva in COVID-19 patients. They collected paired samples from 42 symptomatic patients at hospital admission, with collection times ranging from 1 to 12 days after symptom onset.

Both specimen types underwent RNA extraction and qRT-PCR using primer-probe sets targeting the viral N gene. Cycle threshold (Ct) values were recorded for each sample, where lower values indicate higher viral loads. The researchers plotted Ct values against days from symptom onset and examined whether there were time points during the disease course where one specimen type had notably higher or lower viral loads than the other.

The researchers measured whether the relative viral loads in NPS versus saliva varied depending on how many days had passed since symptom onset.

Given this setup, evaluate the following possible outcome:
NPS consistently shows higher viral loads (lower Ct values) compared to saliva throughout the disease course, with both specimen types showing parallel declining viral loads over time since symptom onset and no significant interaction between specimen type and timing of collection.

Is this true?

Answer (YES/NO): NO